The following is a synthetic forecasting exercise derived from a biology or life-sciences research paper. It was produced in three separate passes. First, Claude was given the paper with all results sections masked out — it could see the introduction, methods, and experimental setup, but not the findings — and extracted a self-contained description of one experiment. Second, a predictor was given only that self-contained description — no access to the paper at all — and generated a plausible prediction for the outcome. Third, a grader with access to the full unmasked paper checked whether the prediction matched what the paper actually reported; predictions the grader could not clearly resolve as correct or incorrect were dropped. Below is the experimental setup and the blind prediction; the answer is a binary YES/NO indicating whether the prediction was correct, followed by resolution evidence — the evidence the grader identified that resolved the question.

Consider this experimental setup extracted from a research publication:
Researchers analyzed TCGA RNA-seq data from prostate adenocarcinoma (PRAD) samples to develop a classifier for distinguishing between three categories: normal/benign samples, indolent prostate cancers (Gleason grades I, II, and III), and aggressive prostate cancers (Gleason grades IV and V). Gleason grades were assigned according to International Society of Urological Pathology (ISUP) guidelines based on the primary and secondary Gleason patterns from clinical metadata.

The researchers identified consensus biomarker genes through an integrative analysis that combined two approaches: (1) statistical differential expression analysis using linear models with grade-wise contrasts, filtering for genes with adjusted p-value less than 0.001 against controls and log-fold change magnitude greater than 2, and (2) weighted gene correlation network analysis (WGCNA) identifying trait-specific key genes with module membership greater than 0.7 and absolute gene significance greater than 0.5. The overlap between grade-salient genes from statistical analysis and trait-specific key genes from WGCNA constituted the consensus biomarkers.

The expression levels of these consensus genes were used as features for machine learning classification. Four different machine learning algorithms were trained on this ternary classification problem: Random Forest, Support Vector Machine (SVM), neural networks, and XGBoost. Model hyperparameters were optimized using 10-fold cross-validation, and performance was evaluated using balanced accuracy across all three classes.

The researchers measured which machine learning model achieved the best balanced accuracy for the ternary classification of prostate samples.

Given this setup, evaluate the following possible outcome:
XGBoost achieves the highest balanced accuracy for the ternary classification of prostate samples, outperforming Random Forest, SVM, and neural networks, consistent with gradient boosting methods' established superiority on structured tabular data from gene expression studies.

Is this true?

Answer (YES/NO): NO